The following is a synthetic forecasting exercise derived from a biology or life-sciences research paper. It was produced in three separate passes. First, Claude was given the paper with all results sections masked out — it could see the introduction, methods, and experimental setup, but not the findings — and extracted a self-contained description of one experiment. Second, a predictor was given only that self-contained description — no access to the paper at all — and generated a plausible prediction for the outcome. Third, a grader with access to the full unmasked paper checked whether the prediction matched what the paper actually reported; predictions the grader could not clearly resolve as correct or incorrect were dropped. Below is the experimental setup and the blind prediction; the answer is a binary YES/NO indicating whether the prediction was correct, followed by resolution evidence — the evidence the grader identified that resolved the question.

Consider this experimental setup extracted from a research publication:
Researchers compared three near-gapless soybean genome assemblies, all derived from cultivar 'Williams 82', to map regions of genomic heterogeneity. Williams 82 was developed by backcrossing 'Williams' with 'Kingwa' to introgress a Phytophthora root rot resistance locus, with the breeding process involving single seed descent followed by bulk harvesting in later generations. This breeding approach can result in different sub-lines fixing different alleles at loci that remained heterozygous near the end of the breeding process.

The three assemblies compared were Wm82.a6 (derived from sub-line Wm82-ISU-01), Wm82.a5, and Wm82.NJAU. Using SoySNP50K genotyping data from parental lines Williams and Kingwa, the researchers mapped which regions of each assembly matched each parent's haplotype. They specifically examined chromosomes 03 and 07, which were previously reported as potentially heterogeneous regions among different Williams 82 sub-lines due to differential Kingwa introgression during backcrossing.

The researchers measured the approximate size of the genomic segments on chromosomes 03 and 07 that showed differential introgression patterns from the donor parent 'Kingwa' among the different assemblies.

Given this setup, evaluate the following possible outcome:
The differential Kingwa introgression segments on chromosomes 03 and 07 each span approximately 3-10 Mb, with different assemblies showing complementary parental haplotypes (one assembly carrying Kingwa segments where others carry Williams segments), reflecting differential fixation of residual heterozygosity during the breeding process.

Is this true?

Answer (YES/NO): NO